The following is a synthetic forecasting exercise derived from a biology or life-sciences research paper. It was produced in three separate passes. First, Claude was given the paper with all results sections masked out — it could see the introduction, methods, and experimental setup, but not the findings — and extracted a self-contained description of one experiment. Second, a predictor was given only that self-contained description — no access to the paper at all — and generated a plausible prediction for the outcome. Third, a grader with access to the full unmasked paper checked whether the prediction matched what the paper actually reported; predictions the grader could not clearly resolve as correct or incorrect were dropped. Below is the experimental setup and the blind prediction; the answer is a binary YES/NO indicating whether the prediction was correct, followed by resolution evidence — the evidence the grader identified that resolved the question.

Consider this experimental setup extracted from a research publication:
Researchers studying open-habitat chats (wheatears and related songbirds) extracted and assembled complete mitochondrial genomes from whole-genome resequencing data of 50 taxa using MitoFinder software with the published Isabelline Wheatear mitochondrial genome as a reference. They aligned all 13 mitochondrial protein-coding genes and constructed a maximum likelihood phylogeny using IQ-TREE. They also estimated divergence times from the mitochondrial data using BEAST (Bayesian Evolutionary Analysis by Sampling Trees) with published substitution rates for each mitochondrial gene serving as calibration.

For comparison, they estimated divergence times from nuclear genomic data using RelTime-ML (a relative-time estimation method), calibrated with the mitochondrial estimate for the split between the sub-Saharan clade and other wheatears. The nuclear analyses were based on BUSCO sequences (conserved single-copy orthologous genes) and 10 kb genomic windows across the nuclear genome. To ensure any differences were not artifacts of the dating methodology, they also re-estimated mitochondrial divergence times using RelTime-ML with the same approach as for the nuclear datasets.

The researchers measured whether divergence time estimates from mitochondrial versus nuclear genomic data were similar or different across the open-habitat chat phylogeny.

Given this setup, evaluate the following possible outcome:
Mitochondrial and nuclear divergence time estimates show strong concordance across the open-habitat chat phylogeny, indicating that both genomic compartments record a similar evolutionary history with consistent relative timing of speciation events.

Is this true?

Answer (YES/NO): NO